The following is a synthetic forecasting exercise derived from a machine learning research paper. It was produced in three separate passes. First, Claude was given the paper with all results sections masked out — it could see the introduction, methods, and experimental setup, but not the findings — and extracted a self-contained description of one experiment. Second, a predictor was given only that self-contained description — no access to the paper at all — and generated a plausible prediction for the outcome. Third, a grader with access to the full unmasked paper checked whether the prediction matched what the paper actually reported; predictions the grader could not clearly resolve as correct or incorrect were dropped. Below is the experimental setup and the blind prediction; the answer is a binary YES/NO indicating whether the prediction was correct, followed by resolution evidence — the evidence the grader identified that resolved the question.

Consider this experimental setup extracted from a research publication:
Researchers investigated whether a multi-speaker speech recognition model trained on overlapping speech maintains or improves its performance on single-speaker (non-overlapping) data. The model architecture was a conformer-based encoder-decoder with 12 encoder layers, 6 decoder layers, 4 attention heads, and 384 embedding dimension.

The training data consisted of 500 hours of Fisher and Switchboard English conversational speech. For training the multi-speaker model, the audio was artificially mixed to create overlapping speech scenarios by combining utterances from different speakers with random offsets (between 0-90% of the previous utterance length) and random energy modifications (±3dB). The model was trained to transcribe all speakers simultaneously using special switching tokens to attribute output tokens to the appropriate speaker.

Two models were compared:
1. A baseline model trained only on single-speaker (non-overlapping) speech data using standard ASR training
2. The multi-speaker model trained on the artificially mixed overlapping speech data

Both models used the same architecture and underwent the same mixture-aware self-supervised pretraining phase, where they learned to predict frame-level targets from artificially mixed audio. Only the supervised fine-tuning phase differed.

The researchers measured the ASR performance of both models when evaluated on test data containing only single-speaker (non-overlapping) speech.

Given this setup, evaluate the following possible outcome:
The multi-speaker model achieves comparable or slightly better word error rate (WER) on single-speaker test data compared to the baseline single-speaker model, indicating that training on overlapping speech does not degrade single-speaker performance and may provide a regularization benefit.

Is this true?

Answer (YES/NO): NO